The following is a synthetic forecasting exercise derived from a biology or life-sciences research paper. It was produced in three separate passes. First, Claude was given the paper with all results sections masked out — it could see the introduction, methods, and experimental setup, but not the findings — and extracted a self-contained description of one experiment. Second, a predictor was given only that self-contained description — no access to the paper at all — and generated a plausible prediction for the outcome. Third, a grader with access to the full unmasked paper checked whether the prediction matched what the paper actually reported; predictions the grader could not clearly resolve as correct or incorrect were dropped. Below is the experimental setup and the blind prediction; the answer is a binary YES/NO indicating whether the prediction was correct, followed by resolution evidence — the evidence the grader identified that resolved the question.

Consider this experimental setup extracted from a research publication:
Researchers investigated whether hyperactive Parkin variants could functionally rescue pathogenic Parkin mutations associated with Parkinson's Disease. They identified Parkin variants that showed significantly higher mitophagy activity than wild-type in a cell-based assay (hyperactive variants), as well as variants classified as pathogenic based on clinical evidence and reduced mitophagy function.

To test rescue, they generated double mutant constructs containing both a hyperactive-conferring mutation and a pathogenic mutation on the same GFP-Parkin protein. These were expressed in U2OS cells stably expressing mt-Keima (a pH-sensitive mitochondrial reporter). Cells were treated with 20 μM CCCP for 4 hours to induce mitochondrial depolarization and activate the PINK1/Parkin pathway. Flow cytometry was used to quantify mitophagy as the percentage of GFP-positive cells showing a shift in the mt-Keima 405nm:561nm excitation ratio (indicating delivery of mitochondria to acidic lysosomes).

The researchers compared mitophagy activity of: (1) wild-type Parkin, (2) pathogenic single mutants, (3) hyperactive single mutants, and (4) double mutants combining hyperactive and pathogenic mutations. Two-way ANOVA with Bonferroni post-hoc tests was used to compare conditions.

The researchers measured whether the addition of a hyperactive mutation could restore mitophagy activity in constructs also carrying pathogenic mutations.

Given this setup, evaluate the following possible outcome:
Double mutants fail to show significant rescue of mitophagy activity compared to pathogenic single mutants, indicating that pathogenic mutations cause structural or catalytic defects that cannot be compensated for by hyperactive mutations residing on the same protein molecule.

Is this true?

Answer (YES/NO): NO